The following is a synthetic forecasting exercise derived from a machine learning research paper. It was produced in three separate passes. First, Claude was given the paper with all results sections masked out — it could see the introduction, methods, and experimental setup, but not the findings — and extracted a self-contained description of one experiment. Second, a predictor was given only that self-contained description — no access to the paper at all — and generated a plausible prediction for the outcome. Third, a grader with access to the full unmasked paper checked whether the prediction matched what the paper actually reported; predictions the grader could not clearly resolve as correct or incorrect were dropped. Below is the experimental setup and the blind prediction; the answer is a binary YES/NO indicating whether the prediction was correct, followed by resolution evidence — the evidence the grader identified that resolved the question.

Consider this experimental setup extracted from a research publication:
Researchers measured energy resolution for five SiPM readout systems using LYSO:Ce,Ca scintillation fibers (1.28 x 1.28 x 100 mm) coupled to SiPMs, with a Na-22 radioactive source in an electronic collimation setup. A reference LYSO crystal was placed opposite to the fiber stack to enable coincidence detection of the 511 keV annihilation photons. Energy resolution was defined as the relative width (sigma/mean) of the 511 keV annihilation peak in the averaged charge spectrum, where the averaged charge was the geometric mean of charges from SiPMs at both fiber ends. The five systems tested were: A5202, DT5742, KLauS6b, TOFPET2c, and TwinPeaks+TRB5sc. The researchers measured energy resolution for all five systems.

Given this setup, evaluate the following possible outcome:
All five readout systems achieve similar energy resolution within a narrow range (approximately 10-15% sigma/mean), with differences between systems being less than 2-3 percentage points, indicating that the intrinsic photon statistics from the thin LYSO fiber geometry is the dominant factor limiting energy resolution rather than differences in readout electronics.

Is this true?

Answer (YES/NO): NO